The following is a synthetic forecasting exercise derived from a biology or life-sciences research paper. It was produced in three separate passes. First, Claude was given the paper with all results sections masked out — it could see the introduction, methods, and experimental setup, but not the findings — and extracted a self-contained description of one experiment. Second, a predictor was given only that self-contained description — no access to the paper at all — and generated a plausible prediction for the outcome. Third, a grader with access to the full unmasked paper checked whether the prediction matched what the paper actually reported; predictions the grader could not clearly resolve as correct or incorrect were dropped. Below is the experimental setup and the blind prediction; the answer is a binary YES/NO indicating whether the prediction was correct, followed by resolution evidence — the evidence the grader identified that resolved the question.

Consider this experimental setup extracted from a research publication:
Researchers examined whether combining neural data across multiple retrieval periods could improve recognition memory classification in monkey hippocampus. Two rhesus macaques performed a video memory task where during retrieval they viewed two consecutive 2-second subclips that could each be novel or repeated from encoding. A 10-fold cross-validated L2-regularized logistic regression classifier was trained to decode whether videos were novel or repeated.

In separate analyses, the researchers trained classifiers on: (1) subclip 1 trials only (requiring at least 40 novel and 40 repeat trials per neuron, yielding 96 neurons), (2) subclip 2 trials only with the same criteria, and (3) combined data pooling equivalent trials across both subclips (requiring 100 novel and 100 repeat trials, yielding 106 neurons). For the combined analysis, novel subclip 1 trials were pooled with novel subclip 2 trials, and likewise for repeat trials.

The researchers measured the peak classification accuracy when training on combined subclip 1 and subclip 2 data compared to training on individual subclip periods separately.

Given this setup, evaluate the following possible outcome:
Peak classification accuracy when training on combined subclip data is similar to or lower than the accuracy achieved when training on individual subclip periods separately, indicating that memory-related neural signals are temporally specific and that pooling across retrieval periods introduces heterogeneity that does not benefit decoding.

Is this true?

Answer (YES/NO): NO